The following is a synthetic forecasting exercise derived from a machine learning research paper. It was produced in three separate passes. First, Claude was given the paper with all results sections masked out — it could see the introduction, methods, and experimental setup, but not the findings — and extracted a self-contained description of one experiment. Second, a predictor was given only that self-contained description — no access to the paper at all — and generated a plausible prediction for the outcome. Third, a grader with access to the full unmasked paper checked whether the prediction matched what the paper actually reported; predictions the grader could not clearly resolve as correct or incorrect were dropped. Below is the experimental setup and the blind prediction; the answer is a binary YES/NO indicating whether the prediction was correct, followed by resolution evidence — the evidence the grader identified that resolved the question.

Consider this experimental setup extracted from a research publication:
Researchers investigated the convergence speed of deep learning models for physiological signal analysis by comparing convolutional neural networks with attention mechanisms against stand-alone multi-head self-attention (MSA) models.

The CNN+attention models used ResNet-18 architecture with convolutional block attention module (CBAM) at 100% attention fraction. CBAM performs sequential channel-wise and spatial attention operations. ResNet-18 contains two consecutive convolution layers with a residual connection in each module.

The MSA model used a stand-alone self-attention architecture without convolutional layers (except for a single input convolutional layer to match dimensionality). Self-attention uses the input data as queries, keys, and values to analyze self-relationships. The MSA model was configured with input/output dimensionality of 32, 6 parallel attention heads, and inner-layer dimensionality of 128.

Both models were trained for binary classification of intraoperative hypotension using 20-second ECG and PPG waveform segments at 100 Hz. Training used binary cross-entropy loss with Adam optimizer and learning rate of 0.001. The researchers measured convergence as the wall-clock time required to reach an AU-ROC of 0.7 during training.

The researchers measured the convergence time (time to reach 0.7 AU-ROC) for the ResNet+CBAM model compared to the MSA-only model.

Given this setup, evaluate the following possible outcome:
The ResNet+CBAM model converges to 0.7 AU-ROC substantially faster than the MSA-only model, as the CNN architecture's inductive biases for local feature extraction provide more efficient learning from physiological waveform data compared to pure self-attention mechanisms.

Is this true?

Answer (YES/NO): YES